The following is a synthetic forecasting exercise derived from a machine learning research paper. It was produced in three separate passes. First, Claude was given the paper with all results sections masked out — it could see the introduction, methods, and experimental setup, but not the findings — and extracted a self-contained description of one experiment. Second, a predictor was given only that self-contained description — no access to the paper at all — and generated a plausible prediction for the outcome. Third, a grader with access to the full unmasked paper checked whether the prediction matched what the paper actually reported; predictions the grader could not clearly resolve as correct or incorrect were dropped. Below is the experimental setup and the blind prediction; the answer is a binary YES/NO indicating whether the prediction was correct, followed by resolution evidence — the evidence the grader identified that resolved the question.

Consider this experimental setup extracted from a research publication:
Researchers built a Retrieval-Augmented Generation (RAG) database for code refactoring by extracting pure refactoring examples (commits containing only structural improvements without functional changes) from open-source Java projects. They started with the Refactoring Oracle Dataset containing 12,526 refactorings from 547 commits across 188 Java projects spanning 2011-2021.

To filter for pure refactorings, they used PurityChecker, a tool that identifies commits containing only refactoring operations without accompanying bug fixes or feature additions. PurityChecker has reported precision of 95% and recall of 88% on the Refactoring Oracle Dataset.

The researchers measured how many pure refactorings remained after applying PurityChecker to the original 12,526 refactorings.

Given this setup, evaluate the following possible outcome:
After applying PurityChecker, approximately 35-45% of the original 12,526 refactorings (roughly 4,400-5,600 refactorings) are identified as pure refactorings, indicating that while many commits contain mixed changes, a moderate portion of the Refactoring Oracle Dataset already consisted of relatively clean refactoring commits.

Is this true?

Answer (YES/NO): NO